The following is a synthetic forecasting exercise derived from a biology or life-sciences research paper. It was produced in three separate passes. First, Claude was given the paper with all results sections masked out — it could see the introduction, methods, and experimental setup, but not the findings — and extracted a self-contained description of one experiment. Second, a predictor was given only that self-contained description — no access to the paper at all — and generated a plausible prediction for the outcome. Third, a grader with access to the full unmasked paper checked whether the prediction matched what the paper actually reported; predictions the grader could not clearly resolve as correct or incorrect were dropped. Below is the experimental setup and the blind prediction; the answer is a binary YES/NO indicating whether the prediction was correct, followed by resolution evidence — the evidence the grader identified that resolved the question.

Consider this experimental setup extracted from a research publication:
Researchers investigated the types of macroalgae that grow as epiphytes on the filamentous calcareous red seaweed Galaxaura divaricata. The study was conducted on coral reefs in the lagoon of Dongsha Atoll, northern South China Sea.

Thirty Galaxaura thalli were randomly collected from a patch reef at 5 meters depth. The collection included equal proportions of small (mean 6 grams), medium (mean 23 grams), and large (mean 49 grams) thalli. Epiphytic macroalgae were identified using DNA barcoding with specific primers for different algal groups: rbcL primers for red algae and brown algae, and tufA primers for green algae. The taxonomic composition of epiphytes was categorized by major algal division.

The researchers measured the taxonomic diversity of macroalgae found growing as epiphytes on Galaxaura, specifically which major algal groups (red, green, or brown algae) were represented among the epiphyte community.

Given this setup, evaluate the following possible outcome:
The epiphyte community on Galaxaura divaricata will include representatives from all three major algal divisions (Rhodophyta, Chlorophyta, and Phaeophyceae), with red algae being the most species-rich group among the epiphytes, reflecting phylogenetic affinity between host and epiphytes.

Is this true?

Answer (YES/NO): YES